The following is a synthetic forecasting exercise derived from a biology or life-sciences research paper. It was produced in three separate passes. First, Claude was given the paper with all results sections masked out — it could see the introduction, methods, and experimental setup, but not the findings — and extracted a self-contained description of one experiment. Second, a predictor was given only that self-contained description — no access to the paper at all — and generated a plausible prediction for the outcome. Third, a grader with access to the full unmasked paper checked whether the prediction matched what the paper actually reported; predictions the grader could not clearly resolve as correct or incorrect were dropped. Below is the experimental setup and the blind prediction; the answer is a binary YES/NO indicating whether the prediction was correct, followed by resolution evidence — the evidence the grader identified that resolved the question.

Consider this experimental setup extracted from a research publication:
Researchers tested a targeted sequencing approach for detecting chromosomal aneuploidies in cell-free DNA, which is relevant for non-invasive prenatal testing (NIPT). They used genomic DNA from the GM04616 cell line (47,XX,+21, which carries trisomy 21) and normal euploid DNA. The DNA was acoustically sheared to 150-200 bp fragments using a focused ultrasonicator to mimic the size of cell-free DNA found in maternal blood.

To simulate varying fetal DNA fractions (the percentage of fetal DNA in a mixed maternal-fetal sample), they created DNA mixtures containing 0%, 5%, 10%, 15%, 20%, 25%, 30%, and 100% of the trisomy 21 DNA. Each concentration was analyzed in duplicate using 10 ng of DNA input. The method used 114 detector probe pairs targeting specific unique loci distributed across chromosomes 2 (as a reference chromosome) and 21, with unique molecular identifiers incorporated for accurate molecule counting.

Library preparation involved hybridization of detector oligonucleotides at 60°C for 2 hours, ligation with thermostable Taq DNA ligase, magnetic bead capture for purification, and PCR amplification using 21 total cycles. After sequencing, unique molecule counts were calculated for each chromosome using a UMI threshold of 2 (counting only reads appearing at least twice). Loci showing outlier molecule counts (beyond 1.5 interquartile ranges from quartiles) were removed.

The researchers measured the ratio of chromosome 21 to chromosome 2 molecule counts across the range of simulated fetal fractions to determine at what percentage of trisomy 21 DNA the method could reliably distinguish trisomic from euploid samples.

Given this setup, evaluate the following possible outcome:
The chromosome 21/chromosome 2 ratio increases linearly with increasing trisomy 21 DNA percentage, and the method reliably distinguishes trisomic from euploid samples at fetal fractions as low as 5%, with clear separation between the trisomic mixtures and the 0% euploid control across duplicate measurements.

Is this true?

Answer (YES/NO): NO